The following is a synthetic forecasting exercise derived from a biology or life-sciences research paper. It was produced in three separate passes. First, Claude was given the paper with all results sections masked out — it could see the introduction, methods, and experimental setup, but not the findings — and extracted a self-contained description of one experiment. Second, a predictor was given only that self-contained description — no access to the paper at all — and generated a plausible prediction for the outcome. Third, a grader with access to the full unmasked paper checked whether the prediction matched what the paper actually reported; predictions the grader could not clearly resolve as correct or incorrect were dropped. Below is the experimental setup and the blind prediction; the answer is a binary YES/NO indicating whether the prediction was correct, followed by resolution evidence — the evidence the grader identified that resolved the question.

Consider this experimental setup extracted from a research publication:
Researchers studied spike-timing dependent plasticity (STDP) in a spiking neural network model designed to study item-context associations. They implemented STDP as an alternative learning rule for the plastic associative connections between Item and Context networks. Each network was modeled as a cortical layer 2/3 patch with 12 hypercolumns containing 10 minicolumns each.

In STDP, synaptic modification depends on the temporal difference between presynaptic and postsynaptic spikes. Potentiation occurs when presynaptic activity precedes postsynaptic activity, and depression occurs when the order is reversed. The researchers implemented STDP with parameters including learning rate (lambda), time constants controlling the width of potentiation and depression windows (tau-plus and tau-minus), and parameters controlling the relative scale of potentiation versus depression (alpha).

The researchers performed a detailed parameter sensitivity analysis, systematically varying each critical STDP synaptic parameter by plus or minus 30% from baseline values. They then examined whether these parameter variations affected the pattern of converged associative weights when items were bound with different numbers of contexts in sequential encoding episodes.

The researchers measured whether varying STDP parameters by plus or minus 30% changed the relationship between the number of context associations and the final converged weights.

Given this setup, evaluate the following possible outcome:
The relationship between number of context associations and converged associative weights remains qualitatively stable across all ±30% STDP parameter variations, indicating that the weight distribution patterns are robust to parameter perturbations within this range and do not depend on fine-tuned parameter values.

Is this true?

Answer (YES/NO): YES